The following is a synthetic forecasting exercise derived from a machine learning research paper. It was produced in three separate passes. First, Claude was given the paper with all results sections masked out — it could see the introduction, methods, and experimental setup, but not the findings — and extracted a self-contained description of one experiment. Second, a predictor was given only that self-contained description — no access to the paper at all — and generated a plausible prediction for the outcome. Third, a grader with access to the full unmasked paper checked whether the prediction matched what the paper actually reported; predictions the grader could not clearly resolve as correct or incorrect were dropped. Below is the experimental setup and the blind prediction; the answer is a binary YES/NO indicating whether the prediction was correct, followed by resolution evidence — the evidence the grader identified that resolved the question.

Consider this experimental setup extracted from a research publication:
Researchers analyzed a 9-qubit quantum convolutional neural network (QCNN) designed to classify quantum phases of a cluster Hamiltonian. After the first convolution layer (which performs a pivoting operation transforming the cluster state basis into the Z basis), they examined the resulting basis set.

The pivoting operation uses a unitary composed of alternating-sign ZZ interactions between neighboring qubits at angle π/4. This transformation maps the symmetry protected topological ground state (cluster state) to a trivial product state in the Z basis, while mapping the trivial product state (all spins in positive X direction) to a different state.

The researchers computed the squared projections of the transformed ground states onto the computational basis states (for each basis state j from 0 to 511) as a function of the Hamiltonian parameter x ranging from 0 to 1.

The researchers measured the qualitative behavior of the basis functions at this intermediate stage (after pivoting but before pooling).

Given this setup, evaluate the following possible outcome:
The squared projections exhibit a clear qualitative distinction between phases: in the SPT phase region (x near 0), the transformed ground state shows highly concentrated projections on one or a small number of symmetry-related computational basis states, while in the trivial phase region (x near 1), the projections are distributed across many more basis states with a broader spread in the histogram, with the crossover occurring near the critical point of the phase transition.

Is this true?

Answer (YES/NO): NO